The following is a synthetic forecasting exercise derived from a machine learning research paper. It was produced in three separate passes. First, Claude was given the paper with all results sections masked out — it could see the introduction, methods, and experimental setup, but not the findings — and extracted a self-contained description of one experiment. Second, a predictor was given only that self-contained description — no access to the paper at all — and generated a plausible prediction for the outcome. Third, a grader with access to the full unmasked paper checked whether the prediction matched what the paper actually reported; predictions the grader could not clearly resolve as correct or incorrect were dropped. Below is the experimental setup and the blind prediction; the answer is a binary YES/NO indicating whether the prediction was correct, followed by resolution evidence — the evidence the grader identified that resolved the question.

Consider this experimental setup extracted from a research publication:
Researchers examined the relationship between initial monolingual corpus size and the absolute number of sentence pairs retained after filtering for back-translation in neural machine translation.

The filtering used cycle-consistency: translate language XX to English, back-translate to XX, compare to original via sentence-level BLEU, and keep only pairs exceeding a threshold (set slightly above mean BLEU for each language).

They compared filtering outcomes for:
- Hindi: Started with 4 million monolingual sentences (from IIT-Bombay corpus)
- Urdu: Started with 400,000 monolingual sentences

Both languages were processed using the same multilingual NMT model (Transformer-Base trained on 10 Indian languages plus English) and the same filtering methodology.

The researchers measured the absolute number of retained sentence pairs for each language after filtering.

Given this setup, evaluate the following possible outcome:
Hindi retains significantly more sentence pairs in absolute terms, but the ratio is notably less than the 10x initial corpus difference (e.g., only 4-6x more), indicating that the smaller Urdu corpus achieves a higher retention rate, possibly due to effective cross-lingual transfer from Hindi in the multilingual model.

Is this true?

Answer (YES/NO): NO